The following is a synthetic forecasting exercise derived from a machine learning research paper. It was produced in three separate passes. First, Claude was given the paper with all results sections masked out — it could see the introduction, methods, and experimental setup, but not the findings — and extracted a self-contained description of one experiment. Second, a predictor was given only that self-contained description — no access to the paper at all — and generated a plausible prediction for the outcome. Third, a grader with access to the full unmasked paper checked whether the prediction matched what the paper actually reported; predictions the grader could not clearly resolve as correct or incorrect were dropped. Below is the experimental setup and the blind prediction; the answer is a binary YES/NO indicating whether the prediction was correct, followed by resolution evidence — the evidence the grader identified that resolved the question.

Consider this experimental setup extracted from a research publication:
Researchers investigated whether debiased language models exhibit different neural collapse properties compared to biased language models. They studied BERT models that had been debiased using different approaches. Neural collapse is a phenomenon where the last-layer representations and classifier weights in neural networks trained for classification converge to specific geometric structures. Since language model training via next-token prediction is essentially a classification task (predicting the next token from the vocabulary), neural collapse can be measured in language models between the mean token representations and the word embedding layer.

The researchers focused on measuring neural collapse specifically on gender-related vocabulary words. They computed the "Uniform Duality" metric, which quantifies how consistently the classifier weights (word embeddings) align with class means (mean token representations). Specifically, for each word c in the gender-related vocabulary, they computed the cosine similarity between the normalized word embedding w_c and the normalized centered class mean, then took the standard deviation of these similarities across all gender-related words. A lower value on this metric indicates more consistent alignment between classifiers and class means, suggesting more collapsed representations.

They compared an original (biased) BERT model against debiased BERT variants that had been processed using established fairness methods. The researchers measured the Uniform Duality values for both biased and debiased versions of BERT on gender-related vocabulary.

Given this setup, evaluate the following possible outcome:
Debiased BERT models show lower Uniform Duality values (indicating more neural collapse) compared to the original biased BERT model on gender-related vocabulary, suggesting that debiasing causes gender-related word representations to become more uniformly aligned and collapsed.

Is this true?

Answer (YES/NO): YES